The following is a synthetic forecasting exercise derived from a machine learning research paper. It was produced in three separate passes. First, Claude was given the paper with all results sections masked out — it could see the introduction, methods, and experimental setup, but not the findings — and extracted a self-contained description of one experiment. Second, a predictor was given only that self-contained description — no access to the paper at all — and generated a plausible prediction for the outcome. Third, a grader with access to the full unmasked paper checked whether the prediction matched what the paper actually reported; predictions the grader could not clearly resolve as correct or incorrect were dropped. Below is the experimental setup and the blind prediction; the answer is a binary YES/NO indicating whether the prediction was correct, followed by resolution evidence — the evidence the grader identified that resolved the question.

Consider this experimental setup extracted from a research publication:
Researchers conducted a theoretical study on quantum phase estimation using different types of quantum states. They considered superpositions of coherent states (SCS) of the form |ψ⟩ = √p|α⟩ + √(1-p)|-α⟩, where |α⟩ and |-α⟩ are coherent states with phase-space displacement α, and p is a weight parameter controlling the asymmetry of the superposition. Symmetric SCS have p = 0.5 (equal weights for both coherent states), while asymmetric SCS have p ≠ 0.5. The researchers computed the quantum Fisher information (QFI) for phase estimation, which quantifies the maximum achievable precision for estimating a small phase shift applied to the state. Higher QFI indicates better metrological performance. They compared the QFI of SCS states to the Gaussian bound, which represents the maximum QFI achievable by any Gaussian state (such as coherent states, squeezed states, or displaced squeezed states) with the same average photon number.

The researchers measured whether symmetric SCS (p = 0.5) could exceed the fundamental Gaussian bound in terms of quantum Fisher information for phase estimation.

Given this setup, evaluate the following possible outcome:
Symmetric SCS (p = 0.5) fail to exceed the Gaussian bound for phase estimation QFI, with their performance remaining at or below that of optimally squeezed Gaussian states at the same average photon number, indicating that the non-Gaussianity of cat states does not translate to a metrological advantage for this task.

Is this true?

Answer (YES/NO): YES